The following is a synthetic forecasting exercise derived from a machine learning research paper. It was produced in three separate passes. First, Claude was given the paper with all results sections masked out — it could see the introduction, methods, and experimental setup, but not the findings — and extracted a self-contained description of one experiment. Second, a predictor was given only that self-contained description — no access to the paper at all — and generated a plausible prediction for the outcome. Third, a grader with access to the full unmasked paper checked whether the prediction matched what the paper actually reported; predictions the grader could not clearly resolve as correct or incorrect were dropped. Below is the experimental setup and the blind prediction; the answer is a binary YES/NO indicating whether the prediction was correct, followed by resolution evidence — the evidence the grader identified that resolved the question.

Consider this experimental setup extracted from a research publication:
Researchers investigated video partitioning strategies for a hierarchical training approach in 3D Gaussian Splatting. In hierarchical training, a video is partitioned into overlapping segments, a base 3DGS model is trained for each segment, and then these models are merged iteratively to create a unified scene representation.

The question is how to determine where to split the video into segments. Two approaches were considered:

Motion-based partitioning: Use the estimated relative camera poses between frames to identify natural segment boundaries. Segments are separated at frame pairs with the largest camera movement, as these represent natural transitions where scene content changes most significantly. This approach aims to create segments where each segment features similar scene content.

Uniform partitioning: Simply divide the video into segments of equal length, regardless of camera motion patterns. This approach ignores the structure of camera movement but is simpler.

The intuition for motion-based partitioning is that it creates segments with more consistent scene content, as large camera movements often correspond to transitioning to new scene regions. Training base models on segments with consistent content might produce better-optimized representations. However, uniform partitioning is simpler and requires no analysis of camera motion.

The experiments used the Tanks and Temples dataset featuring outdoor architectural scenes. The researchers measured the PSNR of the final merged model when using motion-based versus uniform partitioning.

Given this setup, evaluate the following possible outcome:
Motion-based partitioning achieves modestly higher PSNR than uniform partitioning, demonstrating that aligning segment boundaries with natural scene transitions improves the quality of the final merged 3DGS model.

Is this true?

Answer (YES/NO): NO